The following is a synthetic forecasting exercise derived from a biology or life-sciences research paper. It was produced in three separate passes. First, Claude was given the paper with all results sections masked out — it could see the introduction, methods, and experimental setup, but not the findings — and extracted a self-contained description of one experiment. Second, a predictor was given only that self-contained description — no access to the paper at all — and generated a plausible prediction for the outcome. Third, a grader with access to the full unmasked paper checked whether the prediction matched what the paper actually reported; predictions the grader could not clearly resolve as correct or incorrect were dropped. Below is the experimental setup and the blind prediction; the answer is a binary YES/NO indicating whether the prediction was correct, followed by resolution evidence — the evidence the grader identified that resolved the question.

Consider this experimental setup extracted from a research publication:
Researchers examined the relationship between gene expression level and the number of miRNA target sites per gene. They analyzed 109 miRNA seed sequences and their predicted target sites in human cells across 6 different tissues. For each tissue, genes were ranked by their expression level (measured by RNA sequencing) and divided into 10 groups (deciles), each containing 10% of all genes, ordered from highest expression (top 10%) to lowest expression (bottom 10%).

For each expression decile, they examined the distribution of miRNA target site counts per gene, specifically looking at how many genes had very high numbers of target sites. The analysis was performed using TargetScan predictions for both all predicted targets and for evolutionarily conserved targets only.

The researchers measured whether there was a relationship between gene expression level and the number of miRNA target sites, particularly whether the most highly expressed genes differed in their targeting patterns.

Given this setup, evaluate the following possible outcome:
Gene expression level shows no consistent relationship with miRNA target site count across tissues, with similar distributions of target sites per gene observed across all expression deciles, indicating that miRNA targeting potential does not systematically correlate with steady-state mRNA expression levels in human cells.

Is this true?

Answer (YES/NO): NO